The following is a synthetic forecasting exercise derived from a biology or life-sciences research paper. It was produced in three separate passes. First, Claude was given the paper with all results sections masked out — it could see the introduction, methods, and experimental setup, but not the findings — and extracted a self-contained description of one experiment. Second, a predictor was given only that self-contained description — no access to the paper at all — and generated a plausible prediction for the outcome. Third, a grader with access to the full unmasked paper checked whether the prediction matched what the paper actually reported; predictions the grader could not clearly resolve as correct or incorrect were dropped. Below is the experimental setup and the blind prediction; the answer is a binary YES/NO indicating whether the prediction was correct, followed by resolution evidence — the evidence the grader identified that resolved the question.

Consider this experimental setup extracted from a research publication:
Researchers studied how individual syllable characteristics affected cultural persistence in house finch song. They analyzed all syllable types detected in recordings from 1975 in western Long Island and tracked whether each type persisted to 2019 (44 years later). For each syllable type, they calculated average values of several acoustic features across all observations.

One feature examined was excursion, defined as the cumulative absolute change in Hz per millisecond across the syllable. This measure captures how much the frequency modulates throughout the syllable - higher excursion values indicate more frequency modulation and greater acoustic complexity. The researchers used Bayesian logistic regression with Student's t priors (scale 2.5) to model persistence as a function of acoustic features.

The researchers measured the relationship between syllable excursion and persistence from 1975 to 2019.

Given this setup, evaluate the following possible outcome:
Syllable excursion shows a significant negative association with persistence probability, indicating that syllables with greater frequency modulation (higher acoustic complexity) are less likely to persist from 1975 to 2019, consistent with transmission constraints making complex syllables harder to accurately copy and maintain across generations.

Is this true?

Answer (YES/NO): NO